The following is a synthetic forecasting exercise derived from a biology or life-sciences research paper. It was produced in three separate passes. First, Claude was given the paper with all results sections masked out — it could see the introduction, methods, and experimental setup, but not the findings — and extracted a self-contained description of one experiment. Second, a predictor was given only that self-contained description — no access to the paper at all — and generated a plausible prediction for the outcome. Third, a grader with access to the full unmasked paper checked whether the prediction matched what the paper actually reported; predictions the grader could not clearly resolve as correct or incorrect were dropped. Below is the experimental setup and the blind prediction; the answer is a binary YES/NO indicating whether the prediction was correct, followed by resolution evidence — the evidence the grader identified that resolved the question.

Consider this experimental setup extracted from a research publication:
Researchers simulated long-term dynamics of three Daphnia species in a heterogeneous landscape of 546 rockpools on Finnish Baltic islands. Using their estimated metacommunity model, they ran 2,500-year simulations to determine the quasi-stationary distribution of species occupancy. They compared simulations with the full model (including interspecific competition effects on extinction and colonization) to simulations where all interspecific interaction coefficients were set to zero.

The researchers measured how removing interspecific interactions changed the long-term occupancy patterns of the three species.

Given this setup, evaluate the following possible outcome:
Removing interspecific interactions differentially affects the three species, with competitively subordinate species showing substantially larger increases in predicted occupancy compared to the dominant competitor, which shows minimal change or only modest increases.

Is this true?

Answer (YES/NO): NO